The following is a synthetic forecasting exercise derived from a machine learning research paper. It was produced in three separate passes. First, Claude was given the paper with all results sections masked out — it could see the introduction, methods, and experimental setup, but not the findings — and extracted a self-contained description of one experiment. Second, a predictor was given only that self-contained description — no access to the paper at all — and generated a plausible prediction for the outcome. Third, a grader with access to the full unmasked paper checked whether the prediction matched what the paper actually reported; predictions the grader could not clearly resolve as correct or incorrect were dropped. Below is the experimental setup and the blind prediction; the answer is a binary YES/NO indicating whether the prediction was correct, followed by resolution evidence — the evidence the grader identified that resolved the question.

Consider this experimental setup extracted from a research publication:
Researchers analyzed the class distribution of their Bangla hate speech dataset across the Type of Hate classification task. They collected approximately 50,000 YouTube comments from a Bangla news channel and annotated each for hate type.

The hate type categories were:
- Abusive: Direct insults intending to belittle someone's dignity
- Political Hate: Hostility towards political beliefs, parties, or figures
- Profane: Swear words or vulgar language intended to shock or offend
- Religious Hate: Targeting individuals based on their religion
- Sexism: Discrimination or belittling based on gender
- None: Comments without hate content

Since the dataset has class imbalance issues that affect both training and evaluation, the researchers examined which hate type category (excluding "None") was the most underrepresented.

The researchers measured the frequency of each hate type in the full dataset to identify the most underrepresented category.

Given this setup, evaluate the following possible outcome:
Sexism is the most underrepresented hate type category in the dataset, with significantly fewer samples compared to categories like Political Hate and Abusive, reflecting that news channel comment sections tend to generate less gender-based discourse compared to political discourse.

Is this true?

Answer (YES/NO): YES